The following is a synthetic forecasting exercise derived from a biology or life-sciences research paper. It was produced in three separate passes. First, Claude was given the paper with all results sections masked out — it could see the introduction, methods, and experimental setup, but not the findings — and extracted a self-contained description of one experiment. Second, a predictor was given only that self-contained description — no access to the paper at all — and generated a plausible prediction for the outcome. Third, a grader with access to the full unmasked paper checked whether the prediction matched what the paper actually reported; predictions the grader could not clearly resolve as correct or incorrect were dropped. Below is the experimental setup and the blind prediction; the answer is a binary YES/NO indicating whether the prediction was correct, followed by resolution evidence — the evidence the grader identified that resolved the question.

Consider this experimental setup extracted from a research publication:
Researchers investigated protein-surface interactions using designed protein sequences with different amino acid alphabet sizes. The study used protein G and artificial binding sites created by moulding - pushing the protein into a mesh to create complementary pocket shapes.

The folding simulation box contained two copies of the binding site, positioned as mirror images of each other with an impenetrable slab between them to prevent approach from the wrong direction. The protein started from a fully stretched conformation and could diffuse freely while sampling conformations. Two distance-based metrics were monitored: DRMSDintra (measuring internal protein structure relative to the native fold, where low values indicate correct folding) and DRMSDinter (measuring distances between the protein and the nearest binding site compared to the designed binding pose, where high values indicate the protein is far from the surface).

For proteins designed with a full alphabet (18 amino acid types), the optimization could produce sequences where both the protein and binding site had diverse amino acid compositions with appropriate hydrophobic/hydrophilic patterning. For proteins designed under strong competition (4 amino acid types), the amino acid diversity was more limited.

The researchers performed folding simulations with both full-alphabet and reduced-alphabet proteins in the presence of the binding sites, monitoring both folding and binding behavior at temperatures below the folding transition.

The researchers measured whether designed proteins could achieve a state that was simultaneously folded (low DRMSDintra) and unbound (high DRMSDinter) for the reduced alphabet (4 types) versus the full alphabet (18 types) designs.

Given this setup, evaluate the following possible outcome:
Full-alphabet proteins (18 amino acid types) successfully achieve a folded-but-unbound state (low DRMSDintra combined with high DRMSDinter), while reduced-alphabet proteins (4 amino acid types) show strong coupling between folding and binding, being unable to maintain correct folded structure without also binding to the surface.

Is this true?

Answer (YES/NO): NO